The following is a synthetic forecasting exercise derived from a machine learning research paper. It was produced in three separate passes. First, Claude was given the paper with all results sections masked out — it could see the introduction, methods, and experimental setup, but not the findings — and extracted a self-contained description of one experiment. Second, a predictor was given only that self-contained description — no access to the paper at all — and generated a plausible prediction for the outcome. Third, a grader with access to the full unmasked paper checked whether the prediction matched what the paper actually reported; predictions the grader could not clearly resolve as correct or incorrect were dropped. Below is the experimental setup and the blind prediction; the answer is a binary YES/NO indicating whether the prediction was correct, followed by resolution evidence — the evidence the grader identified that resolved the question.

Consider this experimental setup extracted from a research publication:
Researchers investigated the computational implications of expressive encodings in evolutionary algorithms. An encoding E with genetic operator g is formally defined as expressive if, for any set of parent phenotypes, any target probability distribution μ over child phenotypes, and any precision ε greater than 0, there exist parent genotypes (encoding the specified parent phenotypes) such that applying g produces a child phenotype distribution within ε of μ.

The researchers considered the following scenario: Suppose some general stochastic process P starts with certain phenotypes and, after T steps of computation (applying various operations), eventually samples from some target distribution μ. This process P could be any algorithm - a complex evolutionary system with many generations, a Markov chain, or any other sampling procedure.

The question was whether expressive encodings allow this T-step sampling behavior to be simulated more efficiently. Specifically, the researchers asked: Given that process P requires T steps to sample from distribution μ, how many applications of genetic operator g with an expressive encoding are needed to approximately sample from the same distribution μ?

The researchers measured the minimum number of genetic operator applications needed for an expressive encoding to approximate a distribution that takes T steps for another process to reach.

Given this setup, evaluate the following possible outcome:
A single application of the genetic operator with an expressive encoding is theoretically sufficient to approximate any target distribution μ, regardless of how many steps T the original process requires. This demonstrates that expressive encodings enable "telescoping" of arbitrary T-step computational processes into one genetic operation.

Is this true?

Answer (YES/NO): YES